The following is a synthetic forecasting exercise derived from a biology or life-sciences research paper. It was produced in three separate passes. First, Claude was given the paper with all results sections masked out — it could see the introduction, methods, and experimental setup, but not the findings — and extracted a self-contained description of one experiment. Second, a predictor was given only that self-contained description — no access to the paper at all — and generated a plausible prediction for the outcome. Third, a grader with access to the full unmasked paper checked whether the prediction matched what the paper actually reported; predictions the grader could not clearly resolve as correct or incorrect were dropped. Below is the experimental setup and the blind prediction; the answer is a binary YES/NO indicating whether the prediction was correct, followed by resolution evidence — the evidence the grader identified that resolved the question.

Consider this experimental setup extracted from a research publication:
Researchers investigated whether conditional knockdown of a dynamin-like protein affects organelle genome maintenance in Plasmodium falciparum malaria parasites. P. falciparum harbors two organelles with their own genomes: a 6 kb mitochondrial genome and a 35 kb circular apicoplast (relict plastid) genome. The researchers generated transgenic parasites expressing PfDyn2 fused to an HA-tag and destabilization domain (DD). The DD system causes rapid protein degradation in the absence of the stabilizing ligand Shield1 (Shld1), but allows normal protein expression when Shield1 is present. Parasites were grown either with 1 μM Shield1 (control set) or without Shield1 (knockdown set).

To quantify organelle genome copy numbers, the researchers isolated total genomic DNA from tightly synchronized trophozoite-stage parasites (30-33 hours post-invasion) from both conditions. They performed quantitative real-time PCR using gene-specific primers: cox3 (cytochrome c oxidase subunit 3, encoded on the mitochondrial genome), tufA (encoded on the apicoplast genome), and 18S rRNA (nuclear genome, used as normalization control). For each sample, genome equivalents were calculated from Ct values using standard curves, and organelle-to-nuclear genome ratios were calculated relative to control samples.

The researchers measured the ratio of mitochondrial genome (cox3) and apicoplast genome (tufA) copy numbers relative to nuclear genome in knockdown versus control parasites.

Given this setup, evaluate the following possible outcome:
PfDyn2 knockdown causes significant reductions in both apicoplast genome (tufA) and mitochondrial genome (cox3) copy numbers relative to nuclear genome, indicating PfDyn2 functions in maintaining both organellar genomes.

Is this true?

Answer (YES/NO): NO